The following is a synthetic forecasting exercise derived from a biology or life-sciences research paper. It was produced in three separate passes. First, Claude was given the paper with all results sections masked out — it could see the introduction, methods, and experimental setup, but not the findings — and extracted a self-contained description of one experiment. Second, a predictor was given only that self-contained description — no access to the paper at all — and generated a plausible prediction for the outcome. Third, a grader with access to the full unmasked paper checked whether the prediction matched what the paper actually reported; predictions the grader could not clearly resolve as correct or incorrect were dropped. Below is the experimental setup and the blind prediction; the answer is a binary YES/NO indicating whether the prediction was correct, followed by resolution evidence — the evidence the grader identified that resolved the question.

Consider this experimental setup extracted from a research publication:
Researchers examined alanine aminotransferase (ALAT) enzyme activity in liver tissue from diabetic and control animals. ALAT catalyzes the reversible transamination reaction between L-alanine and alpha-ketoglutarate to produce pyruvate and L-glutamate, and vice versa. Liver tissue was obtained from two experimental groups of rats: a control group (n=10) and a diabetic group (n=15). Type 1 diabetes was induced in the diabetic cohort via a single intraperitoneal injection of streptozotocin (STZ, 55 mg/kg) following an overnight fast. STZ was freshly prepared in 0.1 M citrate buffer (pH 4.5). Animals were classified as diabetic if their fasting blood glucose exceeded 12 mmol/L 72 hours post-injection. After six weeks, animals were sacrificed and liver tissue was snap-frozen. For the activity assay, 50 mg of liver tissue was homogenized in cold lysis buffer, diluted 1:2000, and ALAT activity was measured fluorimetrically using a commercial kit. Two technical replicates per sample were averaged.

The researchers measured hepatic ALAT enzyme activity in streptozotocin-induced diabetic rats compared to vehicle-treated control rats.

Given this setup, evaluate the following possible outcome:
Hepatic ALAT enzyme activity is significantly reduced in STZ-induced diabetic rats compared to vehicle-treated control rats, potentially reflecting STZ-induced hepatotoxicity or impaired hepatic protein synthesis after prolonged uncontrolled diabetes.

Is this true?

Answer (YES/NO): NO